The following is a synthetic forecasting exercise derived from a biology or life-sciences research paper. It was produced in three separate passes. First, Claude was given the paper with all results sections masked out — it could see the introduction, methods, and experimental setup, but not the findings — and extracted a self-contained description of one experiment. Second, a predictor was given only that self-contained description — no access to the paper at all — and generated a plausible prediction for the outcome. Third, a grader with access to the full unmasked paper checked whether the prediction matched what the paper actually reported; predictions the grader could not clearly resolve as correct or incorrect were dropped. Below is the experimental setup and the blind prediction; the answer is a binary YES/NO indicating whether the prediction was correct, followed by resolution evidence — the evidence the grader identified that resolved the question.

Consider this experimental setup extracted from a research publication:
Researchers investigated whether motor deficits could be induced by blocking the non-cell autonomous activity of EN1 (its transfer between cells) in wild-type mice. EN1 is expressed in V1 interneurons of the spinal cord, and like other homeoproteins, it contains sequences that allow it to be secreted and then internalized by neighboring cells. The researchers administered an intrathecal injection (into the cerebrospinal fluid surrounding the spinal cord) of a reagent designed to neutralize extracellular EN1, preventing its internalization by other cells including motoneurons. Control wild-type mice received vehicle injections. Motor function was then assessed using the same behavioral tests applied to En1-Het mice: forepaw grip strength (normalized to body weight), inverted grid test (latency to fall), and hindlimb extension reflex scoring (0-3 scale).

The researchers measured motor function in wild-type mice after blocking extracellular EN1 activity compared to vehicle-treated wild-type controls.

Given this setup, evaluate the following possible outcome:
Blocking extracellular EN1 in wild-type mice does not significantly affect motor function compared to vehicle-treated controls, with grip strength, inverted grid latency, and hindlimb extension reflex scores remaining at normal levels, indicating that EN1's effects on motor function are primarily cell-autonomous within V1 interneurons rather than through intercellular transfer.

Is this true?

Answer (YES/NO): NO